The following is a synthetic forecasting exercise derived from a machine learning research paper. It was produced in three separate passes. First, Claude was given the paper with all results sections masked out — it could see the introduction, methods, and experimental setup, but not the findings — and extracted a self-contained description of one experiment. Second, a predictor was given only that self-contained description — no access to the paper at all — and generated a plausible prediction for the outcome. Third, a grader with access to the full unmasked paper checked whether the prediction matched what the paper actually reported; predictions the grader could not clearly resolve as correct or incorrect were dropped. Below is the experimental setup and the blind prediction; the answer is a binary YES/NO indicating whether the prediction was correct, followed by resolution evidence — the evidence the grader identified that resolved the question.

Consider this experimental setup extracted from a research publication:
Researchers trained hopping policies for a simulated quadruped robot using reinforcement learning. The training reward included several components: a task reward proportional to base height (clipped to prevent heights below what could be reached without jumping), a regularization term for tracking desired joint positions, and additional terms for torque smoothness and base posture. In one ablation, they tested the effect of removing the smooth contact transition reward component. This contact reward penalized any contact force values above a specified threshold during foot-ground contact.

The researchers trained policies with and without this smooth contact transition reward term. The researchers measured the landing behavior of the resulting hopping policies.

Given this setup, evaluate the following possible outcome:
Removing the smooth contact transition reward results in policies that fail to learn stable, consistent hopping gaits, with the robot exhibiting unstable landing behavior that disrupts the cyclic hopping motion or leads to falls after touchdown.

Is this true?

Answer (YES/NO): NO